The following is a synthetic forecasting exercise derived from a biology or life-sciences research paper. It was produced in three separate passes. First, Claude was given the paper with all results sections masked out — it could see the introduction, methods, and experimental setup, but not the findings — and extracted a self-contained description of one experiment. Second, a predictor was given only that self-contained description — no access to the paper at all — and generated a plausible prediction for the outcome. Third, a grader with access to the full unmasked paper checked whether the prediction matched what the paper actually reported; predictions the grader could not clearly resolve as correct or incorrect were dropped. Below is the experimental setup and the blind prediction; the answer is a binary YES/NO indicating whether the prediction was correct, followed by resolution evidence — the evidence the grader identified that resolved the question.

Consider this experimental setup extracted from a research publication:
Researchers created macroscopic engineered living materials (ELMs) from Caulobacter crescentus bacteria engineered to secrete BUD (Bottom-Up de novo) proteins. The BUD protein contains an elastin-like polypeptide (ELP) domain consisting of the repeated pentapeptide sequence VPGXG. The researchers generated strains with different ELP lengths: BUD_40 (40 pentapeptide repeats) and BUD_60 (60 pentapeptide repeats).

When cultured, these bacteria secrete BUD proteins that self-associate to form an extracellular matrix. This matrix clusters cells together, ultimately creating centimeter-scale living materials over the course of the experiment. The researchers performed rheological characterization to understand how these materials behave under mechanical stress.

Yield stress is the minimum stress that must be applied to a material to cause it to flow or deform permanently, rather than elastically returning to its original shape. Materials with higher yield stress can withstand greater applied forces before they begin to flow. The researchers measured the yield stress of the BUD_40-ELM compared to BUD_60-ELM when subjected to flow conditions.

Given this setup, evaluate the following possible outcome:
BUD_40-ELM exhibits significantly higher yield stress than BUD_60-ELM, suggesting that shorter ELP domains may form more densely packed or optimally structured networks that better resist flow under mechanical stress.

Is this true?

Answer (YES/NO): NO